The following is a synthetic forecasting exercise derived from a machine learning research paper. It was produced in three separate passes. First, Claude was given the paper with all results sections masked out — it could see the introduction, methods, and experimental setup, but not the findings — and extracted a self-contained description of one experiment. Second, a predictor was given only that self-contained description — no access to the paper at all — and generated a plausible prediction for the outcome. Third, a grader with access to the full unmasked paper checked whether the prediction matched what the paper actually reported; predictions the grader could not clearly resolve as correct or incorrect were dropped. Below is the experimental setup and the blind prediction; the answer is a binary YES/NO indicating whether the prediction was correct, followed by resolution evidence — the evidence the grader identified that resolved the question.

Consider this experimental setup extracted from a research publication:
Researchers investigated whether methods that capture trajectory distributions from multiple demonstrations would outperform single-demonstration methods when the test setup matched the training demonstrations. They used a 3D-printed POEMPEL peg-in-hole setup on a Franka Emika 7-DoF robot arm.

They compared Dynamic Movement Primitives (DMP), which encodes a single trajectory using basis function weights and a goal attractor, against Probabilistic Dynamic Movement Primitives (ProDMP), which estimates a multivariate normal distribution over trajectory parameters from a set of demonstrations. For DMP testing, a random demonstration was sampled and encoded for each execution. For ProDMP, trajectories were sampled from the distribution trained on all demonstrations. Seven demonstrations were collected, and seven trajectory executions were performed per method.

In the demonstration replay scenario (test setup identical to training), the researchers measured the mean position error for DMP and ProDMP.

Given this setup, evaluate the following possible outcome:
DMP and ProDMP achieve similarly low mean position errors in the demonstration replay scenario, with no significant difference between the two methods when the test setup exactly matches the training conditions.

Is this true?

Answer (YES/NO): NO